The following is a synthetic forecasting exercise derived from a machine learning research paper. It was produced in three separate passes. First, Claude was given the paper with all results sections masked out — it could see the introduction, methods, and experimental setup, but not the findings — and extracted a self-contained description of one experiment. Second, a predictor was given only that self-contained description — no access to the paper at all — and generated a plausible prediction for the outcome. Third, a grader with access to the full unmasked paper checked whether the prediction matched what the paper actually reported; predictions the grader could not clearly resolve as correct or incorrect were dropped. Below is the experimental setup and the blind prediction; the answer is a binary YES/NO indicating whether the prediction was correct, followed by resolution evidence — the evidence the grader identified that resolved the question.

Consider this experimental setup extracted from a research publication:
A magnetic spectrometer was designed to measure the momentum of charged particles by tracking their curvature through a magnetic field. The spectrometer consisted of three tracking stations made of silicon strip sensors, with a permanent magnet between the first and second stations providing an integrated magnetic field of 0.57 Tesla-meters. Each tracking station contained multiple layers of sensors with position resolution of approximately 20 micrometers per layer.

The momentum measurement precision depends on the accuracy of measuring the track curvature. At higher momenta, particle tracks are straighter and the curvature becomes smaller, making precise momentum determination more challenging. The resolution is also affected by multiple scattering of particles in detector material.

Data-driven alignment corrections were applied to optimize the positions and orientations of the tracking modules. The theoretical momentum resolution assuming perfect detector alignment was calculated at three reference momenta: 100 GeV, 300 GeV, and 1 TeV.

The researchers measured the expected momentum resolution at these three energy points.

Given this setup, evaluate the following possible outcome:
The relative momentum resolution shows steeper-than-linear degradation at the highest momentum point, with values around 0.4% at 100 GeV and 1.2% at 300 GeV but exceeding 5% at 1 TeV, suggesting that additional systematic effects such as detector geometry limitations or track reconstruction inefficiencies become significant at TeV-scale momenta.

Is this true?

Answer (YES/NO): NO